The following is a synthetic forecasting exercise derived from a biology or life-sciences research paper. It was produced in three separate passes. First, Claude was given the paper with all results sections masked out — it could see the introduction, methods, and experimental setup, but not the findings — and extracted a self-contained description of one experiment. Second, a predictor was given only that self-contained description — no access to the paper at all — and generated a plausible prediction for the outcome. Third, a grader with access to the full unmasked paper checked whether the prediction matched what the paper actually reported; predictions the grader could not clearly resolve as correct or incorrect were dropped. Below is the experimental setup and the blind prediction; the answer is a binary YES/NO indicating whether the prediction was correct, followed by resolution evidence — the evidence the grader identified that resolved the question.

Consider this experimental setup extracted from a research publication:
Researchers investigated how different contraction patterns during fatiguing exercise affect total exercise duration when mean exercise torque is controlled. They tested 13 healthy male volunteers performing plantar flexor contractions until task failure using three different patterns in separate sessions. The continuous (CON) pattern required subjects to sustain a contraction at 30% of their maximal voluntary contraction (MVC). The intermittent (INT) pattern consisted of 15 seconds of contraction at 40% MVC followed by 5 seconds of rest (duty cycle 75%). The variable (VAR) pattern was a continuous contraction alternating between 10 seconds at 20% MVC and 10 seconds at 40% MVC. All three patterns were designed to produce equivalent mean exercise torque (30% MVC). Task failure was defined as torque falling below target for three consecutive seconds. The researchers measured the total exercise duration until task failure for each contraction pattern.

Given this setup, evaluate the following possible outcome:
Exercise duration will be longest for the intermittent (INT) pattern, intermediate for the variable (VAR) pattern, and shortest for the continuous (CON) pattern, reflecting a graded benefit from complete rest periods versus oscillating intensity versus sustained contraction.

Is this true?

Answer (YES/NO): NO